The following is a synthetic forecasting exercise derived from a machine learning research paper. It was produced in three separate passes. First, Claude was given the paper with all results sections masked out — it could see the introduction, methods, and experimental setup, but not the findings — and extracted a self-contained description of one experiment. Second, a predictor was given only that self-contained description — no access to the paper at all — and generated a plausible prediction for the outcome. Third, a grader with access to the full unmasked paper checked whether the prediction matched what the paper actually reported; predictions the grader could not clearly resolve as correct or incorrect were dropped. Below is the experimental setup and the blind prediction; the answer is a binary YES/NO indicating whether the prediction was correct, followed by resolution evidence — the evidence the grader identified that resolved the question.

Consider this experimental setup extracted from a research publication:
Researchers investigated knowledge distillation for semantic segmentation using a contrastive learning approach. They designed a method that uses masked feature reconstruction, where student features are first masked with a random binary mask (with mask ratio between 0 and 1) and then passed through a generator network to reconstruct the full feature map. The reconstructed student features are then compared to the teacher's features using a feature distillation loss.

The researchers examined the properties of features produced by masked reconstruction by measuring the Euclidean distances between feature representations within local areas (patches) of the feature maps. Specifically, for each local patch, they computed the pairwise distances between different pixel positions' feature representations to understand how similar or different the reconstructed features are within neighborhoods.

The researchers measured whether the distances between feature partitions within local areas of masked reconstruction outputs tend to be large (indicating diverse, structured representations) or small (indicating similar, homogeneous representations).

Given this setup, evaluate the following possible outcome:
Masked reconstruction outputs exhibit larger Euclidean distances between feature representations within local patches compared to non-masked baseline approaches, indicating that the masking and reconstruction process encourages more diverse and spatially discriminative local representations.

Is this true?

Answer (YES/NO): NO